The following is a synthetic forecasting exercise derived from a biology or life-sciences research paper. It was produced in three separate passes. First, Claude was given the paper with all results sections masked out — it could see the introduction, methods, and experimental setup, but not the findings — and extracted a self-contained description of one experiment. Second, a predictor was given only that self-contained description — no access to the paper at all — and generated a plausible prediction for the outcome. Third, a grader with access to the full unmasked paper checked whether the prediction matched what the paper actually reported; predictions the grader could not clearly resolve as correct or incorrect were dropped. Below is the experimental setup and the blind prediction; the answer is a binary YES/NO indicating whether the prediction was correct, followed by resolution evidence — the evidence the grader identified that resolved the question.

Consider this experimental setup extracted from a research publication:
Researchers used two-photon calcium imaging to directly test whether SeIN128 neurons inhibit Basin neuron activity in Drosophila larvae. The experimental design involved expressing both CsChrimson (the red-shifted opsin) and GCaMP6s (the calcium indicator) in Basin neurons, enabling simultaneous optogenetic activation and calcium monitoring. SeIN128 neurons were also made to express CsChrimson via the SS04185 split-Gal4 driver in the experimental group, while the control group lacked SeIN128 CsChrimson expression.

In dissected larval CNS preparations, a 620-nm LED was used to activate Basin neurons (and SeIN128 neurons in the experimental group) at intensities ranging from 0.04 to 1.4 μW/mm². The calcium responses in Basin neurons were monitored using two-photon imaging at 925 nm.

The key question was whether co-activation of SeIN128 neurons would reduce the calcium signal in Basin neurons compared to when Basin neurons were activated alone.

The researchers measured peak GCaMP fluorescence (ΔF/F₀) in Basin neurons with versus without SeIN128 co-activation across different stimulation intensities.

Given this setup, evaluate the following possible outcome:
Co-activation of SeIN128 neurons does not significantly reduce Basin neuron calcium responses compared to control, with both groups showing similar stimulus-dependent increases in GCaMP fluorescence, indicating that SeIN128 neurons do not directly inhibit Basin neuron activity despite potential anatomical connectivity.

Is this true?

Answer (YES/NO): NO